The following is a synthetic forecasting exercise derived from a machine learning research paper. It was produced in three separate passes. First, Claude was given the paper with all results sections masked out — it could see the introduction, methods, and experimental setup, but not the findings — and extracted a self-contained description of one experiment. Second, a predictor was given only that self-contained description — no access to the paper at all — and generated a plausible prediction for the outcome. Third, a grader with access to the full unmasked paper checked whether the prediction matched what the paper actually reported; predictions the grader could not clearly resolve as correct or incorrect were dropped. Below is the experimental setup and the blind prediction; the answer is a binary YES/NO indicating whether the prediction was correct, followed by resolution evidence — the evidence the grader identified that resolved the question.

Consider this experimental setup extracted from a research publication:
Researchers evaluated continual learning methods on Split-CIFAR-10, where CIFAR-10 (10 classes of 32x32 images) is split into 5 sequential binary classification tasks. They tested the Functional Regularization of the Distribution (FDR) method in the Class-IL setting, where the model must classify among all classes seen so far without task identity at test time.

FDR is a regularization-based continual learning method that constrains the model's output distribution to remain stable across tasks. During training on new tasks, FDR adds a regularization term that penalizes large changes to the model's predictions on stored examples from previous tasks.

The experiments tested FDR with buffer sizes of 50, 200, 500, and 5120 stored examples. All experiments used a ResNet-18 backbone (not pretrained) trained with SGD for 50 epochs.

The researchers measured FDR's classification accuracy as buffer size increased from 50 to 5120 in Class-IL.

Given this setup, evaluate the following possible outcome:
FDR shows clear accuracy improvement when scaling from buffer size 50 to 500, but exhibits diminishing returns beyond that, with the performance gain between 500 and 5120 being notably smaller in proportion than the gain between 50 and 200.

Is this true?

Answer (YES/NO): NO